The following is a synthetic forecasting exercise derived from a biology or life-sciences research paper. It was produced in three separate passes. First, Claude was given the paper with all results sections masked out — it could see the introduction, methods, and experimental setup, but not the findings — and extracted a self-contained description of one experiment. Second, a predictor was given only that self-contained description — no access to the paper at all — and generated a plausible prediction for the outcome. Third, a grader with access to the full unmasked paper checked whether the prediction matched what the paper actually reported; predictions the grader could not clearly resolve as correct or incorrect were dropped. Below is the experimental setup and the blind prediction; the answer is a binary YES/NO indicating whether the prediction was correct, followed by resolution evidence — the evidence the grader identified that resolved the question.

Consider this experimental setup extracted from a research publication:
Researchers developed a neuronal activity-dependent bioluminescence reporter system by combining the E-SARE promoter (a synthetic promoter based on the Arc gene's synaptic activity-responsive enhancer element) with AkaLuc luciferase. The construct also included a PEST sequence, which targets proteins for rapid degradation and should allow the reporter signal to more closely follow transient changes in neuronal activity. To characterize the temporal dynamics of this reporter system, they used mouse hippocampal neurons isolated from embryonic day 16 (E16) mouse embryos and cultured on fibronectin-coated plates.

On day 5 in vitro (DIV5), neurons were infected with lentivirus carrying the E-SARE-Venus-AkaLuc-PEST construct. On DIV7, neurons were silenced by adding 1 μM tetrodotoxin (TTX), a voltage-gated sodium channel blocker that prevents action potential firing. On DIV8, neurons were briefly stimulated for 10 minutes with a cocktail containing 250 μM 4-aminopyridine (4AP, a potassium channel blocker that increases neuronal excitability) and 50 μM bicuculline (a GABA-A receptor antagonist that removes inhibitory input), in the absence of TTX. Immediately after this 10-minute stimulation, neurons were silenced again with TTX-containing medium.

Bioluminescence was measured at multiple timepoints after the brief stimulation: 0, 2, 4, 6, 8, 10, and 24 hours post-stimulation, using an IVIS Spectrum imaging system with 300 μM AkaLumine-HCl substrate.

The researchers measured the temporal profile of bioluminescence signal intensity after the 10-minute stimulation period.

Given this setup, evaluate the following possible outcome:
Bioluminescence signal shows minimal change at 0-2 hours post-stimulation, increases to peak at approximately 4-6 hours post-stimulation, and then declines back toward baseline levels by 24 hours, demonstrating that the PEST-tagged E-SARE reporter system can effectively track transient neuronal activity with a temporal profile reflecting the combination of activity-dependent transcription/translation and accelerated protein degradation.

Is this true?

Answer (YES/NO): YES